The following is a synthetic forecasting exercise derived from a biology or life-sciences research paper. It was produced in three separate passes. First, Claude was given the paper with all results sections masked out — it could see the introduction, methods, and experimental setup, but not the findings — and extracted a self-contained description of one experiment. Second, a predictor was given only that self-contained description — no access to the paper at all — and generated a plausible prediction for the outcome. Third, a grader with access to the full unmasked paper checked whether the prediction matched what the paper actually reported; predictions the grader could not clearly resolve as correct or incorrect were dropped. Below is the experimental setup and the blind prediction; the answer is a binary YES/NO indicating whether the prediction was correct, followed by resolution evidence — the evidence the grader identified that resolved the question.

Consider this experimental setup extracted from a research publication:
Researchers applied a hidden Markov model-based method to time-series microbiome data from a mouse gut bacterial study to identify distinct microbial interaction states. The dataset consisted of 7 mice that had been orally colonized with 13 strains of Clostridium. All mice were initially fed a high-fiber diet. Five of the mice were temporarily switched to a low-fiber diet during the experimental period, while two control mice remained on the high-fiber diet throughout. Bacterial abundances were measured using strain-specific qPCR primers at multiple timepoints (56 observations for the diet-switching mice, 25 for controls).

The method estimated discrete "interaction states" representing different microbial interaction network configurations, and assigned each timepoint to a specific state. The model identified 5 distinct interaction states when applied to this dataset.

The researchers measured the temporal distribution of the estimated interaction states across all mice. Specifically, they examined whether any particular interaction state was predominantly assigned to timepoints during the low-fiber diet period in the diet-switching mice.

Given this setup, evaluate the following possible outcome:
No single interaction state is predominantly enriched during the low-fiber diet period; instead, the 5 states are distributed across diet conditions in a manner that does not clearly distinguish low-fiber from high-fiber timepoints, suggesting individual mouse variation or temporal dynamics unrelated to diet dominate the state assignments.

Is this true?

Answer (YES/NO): NO